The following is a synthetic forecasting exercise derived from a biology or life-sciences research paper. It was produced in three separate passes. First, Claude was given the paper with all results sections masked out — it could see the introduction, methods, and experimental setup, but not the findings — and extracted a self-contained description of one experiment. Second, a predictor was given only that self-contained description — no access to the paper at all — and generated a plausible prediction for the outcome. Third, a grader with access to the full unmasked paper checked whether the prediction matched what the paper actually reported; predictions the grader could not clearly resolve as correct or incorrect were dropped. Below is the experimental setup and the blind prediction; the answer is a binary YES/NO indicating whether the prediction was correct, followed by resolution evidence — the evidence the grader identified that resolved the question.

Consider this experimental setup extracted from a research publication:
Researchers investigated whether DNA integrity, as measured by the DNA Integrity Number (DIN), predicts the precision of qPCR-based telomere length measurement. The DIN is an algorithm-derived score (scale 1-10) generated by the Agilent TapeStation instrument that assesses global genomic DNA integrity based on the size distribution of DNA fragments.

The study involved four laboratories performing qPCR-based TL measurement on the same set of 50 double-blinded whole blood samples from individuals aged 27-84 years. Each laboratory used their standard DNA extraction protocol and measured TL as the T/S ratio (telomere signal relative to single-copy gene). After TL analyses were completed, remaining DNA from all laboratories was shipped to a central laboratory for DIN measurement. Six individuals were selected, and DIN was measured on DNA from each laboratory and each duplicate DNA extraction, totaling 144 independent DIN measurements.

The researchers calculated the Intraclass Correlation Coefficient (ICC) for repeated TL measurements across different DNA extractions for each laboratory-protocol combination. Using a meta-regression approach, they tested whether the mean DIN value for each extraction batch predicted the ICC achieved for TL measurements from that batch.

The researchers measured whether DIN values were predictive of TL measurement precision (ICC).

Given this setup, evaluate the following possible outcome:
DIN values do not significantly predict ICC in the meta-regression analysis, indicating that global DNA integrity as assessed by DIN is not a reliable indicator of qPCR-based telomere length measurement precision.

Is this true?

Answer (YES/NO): YES